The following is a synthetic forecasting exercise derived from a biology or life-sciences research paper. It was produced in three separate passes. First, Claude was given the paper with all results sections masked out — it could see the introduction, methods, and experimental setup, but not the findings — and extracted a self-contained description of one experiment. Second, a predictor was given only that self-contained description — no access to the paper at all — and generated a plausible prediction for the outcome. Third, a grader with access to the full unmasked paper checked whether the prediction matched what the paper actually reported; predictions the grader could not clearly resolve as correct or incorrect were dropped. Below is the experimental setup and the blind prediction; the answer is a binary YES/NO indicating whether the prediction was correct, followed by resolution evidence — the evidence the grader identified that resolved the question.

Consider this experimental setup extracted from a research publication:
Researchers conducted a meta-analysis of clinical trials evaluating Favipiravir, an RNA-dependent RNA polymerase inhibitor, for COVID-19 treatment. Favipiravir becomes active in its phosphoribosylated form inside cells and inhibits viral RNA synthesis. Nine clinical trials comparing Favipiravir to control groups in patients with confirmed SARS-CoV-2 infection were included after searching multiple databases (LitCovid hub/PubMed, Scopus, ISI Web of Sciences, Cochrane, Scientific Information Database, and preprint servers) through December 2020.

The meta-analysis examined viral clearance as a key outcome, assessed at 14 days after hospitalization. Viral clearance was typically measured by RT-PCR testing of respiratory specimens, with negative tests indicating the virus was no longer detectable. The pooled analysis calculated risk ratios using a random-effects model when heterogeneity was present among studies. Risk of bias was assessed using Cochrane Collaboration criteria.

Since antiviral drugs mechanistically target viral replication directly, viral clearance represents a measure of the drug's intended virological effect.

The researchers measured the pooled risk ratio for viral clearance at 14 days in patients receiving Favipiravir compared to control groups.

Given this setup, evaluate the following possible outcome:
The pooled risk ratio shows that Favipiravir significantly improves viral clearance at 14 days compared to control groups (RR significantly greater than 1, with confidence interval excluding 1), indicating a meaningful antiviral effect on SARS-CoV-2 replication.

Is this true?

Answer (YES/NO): NO